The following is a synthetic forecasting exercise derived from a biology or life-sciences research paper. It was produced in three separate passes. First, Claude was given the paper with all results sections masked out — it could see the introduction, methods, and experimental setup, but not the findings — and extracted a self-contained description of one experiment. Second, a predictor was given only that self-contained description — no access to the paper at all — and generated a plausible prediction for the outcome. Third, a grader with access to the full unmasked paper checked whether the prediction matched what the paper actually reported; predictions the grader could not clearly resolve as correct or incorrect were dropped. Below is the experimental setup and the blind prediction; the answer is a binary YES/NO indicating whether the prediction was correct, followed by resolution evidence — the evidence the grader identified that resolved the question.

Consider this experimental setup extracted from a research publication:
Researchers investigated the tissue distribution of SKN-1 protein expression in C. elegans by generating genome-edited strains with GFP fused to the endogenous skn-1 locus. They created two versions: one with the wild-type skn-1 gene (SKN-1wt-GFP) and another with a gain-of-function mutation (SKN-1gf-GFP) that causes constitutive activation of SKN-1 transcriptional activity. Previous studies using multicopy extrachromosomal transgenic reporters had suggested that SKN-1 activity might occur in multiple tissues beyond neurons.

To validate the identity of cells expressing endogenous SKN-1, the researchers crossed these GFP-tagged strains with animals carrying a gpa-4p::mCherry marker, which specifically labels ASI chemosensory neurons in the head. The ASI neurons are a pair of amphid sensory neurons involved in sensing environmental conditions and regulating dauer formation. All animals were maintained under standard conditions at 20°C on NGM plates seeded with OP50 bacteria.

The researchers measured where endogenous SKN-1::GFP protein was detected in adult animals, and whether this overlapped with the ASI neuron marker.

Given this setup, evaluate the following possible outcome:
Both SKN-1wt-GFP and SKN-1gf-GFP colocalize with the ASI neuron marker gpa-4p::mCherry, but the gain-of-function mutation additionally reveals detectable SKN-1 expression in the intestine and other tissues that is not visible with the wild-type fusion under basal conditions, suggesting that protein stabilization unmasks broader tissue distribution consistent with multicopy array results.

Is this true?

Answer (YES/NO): NO